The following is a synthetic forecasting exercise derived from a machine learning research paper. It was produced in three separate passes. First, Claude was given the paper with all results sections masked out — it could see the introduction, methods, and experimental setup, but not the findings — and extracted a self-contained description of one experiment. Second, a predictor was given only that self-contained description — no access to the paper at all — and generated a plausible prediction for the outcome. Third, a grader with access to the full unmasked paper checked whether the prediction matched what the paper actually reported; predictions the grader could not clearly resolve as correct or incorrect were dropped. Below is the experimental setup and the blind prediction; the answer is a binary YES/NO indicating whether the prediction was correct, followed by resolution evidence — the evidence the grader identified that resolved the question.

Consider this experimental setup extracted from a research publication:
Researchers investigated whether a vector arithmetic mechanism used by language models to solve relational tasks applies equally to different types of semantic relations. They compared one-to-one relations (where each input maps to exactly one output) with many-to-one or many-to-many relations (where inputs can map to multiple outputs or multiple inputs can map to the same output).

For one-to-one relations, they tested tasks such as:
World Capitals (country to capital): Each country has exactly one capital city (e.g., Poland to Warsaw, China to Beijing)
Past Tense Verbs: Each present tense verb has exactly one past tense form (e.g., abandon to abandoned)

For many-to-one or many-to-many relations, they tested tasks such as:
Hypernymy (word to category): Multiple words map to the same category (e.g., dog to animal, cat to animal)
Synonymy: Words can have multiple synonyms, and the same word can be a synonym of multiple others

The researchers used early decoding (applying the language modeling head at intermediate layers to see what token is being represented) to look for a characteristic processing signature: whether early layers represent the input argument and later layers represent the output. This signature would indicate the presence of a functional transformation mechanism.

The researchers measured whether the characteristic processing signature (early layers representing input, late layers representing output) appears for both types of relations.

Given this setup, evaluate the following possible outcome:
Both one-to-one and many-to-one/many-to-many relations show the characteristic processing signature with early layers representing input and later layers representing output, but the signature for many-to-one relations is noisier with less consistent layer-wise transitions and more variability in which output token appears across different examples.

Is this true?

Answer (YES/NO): NO